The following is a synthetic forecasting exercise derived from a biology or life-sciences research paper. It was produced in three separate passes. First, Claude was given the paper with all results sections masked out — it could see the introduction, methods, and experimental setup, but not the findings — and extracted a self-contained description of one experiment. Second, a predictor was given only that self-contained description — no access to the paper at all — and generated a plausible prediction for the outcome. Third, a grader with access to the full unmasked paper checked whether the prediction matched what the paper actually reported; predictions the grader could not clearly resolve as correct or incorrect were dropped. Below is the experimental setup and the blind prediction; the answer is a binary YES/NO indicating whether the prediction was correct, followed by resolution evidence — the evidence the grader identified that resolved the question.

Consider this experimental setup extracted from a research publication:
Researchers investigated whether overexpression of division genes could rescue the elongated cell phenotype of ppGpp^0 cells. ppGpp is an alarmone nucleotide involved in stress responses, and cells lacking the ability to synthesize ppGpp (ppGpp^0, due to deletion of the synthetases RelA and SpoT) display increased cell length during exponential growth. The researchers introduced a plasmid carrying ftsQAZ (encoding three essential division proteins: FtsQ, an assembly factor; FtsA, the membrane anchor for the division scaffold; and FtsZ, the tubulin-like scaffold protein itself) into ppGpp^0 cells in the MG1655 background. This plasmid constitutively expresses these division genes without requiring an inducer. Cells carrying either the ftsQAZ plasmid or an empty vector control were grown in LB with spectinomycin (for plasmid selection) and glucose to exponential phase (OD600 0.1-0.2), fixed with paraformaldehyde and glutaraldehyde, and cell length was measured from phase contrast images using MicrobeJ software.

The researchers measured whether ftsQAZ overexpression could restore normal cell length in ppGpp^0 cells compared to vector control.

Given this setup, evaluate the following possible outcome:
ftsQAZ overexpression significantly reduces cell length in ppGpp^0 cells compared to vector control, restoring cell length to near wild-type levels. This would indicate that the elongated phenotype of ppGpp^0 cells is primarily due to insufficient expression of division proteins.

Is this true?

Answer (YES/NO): NO